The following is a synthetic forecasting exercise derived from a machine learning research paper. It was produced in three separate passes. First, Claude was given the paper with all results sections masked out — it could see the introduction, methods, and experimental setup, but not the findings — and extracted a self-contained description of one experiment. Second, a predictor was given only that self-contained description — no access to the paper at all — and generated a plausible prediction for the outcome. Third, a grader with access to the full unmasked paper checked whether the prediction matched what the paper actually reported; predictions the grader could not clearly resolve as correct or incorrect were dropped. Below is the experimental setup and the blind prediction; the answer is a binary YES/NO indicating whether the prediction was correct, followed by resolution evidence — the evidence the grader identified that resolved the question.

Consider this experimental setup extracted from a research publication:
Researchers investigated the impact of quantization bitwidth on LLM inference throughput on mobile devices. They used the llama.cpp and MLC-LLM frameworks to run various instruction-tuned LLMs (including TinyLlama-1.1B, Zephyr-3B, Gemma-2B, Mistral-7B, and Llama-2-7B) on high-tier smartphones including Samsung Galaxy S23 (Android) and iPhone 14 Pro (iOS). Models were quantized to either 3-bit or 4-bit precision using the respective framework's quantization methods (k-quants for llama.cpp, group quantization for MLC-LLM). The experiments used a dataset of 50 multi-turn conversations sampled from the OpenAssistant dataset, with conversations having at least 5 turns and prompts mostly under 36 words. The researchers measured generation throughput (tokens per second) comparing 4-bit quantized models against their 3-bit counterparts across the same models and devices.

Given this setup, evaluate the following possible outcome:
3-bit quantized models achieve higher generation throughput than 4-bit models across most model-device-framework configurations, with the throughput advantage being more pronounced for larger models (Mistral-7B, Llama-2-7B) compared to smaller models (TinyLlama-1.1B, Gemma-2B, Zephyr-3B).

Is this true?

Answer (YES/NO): NO